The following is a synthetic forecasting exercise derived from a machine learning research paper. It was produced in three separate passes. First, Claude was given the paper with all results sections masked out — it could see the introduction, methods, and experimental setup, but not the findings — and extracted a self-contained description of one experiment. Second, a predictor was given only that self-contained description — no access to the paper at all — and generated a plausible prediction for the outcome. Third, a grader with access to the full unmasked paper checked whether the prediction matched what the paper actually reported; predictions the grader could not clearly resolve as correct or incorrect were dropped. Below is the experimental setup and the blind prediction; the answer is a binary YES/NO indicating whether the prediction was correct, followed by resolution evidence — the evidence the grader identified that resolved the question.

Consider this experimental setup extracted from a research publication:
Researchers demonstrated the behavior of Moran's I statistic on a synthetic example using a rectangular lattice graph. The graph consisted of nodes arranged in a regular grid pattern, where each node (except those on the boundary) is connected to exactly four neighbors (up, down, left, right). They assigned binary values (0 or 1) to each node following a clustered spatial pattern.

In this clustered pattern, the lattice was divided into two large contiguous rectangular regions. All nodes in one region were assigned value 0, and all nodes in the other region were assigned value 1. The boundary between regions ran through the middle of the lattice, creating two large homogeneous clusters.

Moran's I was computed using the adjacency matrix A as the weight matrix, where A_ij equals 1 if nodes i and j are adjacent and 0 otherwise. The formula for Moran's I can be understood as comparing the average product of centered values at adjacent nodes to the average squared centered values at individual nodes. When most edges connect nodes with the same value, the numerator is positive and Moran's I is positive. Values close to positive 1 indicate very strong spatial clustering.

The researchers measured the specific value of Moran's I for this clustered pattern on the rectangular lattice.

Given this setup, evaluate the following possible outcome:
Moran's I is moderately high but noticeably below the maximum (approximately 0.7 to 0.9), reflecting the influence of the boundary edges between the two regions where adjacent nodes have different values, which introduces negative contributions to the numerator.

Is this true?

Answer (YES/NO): NO